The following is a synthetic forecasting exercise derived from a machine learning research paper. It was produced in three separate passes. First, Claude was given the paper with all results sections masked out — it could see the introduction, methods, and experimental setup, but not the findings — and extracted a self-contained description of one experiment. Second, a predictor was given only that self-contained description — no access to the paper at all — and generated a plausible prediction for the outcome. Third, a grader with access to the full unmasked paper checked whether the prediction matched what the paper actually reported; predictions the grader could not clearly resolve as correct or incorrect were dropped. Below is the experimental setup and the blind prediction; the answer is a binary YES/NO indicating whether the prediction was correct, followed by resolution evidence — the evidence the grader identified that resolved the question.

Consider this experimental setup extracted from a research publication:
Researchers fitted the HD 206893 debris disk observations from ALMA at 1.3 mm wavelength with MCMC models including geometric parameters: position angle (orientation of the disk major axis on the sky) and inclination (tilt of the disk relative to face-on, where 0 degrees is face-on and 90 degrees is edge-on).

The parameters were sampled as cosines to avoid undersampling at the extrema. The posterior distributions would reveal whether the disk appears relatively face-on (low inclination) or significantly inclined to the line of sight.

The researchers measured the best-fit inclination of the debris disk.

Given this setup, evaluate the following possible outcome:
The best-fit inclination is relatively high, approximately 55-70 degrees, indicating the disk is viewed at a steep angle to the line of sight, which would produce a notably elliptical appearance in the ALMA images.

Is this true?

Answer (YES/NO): NO